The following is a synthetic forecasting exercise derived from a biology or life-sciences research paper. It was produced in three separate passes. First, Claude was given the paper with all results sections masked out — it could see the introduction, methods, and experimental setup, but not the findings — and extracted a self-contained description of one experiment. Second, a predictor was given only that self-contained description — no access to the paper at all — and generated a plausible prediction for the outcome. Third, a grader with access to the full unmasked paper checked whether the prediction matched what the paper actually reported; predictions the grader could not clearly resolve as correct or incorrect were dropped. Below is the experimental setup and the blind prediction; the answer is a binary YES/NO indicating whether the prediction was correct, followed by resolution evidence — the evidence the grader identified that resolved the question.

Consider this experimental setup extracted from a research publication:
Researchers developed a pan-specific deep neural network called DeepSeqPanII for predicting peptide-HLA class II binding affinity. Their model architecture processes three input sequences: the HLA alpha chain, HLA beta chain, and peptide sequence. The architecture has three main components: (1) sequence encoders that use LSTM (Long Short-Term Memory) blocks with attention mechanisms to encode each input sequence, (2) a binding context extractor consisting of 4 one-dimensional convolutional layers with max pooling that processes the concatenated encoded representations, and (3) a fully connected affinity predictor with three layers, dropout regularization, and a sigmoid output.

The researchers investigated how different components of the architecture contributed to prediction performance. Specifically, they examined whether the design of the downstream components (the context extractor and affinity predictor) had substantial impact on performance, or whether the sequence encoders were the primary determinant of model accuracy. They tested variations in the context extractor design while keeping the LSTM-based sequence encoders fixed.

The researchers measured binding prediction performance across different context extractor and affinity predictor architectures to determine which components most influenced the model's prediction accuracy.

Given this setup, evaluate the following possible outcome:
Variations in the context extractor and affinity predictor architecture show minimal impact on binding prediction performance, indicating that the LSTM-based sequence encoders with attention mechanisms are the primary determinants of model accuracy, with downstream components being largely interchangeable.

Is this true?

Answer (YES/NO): YES